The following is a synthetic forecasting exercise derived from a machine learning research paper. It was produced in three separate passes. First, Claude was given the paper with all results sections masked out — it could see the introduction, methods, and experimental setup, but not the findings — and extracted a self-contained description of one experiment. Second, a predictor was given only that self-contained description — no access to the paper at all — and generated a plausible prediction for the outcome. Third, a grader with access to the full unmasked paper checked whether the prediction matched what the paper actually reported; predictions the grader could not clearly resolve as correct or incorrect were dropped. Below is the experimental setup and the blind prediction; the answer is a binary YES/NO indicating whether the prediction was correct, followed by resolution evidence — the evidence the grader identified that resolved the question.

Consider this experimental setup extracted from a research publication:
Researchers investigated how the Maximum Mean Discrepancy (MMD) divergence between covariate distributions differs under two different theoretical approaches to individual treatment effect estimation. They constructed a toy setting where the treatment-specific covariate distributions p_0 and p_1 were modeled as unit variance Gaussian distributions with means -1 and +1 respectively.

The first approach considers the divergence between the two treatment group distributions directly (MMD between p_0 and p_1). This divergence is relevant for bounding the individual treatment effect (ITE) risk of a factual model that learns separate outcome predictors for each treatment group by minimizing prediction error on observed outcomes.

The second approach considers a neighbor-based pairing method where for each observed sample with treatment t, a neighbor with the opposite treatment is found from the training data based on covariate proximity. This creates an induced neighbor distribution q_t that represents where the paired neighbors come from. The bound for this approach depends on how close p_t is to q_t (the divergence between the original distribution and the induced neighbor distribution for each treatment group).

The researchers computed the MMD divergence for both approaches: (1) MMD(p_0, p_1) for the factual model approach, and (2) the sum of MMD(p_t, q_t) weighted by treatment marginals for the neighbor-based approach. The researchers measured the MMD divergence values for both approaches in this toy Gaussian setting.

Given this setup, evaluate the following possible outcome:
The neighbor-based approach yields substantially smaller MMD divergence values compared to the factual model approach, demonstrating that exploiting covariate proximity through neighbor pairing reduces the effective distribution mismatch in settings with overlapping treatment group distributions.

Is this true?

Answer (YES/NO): YES